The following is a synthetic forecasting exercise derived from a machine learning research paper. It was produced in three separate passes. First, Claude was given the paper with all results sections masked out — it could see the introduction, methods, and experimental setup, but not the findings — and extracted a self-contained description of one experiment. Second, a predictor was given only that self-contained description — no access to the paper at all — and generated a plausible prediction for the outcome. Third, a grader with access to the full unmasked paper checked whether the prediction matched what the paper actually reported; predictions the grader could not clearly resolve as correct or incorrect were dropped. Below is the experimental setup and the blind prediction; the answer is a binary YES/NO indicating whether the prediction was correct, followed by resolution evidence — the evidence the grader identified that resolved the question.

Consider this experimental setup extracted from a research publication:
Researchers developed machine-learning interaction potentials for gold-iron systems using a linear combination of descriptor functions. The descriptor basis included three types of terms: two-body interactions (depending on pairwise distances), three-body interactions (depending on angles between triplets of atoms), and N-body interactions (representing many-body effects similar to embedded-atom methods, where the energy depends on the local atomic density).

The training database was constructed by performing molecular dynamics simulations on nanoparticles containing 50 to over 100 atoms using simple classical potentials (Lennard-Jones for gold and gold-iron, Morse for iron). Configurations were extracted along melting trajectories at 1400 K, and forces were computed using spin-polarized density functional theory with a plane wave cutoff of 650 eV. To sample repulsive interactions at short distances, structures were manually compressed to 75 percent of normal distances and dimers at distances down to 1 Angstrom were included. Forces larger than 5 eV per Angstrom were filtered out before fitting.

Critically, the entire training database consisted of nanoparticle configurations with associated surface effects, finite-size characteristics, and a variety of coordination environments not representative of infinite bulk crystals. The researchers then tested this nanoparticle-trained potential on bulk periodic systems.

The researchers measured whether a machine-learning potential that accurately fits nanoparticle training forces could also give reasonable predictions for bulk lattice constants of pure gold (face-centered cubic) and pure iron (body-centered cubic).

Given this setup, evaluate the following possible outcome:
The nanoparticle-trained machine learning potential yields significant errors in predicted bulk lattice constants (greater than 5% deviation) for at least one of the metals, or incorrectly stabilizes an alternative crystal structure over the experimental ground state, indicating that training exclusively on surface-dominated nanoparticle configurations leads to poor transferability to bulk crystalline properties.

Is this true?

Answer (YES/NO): NO